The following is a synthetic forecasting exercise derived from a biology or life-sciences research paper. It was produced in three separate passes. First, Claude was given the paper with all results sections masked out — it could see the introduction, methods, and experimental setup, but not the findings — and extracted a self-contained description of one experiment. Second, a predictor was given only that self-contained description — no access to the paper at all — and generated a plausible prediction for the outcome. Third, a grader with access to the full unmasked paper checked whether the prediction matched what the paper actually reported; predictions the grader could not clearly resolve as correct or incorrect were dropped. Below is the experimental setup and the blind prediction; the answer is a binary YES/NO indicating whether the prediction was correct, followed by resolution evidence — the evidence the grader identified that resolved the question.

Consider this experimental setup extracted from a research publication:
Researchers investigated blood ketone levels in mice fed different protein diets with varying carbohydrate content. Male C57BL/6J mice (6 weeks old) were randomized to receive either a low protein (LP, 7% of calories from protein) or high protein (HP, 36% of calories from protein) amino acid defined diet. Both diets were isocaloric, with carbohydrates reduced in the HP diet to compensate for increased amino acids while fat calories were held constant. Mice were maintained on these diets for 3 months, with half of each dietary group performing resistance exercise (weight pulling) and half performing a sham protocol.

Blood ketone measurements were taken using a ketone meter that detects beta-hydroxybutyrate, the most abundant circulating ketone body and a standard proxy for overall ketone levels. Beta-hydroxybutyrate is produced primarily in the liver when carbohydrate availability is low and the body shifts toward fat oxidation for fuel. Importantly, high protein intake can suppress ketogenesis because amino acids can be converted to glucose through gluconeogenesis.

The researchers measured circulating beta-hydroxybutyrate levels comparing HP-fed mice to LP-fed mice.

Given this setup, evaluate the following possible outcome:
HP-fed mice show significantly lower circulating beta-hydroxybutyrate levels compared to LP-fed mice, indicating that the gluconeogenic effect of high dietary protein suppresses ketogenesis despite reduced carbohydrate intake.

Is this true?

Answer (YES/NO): YES